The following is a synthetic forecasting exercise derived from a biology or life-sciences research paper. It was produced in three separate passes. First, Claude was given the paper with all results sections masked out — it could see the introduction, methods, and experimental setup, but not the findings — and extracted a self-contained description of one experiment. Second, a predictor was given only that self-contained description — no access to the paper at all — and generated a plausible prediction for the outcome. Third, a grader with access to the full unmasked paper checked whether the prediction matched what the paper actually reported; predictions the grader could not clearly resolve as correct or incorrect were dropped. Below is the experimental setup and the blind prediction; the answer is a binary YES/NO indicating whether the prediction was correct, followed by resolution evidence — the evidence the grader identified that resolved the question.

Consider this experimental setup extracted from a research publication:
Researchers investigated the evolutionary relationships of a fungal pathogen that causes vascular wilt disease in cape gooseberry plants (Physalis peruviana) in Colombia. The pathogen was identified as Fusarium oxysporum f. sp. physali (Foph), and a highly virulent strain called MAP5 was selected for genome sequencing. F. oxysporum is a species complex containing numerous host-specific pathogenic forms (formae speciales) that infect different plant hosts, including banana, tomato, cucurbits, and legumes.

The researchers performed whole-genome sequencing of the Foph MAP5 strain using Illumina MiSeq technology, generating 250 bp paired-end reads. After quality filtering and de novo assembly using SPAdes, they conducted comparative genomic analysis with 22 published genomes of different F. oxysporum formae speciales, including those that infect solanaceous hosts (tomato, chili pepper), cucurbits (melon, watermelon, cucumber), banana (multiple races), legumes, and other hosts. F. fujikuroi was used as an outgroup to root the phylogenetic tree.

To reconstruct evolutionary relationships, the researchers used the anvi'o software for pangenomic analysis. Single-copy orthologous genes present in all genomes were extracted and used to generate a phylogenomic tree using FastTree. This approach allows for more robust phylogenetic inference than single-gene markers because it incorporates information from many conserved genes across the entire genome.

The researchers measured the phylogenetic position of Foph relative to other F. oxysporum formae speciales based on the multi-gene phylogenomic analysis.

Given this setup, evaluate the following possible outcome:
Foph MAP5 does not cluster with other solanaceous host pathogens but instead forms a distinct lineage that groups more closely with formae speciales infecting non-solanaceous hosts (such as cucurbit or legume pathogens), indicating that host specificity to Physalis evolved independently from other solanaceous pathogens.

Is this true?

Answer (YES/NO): NO